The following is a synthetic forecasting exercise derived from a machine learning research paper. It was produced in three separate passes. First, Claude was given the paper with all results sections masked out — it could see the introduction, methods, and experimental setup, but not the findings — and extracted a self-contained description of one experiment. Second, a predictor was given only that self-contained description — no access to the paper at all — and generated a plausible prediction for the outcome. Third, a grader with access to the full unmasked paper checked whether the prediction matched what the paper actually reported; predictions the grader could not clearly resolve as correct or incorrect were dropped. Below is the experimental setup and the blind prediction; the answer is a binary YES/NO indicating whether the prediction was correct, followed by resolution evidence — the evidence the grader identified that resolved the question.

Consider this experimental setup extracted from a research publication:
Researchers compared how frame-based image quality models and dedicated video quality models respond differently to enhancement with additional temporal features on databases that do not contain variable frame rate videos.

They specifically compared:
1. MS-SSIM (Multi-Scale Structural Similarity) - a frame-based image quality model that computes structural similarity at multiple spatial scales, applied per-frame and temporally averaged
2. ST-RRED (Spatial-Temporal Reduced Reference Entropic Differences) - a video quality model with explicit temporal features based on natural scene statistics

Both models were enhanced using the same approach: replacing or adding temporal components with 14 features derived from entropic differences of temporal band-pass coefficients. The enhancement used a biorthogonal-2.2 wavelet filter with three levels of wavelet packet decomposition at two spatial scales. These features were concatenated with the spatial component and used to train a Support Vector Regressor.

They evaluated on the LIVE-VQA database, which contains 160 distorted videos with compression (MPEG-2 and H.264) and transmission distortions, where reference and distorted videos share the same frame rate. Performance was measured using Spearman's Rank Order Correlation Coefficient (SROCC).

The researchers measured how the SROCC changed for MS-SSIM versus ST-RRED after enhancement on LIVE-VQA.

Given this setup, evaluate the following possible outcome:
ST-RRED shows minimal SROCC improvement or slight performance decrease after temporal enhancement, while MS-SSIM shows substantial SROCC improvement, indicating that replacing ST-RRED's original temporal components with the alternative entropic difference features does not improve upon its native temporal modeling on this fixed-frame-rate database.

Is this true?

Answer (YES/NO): NO